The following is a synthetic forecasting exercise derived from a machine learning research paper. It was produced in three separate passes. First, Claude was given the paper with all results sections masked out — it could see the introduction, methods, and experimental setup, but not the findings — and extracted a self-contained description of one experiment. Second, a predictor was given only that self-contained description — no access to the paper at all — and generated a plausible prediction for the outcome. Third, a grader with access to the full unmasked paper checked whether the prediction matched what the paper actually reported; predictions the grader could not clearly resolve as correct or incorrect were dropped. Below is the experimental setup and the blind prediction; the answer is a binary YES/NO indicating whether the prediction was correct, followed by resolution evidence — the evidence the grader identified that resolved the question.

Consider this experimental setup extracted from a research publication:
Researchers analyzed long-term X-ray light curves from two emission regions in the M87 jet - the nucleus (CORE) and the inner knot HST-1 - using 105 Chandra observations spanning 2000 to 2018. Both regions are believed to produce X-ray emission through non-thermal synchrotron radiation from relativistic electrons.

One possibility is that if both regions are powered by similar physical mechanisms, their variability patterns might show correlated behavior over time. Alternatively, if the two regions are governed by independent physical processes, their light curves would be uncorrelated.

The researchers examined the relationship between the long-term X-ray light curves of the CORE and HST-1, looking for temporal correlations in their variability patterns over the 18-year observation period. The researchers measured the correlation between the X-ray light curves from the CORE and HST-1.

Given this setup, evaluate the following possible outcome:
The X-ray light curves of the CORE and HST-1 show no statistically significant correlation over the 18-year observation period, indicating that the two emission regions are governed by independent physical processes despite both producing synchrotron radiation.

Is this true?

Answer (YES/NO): NO